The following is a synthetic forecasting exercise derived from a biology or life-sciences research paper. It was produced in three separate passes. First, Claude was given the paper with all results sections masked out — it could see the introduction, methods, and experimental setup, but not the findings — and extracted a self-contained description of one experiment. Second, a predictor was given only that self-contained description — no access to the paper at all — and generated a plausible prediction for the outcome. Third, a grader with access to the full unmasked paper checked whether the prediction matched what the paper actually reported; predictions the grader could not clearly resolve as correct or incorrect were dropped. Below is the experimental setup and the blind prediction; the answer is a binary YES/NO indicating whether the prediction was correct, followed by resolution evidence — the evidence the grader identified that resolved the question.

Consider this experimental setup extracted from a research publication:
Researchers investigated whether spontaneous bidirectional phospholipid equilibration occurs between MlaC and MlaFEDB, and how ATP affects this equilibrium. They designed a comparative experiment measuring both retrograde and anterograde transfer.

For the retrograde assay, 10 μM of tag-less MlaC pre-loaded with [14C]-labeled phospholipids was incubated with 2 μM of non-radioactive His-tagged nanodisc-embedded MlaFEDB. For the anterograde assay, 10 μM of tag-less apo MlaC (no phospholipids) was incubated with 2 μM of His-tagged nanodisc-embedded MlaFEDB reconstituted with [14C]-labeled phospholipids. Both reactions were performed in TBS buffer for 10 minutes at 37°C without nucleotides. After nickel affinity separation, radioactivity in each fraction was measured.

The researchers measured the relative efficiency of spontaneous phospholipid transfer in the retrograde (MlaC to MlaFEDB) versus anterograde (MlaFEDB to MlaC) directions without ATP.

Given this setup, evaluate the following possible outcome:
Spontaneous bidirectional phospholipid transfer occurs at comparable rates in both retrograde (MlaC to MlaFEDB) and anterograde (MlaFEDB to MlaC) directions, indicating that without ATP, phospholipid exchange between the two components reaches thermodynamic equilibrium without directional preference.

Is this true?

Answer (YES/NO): NO